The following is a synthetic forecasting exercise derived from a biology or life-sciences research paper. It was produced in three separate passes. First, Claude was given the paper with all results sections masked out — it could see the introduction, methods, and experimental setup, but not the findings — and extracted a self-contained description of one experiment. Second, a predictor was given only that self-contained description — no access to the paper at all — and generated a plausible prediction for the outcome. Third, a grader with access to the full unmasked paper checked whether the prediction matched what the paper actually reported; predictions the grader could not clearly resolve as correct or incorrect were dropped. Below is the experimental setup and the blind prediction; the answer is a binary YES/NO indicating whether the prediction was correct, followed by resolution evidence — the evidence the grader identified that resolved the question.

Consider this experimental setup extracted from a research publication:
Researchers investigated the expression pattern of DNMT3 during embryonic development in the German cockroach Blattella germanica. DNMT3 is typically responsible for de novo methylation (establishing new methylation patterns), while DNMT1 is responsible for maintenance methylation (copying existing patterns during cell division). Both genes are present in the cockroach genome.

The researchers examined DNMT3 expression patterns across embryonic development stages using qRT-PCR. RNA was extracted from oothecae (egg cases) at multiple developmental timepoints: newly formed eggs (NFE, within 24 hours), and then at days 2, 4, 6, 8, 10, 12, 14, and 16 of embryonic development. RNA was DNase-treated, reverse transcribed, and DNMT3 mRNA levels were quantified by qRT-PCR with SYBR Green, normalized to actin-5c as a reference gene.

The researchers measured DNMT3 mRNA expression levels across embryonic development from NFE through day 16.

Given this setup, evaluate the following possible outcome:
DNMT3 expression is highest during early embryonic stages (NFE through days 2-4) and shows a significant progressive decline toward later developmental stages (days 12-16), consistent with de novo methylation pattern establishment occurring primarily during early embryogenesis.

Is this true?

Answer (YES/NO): NO